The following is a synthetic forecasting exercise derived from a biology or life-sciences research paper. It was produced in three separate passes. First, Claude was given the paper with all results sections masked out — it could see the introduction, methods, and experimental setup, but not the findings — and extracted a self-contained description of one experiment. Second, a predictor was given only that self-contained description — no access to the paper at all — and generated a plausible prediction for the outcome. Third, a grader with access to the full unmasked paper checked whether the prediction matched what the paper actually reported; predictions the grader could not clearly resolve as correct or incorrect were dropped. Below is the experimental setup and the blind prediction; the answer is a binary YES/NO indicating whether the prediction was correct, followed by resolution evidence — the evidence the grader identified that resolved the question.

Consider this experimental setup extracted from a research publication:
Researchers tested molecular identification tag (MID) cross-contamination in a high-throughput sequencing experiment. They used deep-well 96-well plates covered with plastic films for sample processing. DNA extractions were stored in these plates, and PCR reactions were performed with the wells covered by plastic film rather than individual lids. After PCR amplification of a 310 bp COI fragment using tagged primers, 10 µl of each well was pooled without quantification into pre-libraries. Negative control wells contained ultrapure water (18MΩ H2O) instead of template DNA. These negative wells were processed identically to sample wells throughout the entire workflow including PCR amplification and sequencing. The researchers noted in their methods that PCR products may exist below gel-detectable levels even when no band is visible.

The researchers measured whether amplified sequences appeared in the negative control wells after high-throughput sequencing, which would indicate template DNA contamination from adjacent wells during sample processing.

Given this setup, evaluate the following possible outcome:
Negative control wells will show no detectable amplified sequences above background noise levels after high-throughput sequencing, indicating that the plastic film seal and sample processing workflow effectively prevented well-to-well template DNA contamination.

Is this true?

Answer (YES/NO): NO